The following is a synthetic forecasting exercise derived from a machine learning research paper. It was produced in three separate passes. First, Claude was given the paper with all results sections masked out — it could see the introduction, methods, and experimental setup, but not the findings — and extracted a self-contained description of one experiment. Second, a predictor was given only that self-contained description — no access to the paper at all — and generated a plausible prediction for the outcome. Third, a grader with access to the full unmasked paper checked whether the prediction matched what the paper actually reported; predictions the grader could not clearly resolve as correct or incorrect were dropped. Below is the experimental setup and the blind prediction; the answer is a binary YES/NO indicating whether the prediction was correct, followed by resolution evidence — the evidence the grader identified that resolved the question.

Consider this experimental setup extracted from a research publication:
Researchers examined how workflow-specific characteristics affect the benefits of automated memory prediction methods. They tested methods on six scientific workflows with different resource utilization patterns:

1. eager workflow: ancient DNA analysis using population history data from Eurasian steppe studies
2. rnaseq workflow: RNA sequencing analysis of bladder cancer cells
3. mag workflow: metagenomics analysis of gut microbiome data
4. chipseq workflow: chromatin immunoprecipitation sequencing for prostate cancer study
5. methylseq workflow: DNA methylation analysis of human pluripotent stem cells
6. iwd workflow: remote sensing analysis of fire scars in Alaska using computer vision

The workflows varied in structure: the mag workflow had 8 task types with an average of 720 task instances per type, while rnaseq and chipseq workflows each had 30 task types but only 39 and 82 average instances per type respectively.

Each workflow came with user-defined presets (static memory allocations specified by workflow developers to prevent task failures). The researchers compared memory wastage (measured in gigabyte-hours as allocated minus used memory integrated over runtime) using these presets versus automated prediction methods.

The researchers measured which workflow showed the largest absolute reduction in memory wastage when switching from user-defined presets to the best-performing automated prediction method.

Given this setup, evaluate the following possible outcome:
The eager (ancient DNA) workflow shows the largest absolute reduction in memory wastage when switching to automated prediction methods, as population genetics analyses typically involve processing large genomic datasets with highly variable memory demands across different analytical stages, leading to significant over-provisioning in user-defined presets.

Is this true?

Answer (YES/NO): NO